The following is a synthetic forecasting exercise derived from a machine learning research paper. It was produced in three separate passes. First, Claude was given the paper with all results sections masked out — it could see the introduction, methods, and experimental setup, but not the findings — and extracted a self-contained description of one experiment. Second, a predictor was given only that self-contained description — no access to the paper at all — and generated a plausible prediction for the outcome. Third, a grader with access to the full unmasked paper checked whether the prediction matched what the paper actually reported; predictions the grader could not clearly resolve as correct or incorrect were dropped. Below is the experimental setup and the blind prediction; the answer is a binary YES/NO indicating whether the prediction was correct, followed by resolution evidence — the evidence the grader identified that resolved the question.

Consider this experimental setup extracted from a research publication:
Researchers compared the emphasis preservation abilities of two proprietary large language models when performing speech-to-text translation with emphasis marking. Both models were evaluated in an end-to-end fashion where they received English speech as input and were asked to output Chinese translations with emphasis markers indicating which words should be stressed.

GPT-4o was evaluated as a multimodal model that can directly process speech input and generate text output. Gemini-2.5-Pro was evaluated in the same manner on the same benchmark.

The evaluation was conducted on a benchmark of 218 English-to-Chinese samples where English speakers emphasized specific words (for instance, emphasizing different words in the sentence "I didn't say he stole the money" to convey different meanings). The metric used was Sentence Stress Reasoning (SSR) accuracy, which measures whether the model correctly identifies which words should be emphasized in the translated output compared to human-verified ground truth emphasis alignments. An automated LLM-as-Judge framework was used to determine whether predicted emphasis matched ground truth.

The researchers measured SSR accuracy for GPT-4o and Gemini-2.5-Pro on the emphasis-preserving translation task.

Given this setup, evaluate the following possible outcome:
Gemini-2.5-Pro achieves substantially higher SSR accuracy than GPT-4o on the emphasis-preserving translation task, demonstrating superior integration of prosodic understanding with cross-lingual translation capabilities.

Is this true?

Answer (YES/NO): YES